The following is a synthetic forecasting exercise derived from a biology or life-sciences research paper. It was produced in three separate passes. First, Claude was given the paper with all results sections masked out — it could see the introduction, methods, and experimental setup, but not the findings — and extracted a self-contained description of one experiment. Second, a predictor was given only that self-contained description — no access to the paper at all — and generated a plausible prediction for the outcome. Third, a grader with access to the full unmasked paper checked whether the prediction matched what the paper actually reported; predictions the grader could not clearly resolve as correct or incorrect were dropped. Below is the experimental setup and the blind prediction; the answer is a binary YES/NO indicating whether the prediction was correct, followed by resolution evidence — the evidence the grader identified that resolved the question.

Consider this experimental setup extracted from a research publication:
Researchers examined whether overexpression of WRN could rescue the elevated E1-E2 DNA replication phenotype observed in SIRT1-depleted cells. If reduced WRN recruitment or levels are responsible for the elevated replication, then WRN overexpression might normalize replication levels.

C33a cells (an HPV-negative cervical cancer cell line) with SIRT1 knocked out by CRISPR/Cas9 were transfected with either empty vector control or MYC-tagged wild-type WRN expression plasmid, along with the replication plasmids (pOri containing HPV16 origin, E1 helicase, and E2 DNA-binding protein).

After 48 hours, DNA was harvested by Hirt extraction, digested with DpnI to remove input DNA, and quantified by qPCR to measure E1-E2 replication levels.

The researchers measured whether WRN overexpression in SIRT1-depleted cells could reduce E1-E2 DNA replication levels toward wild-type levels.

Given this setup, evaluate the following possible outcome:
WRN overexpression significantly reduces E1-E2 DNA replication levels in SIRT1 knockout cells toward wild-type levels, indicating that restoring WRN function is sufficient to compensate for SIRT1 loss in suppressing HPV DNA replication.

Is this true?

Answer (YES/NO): NO